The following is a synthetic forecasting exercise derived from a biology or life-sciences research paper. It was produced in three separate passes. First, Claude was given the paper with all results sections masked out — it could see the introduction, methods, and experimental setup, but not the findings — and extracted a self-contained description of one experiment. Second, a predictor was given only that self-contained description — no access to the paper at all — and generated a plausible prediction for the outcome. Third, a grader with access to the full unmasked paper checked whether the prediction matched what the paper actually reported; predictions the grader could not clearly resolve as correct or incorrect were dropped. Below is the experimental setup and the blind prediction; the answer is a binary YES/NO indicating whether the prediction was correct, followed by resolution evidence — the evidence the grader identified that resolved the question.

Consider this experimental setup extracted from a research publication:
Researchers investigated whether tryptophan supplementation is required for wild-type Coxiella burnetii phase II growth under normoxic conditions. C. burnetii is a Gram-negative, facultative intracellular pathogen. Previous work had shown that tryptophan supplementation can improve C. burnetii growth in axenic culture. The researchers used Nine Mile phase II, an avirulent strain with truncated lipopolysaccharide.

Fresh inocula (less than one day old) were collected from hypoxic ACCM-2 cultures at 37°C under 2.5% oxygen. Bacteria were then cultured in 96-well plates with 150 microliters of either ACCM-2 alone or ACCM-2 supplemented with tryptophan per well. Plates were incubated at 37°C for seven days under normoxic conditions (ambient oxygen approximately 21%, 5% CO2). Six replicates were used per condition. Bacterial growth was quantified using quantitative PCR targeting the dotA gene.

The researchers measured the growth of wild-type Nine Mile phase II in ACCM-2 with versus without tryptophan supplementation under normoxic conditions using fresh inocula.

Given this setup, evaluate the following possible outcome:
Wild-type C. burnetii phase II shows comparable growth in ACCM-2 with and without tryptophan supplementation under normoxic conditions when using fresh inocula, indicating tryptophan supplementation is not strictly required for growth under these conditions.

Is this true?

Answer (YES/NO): NO